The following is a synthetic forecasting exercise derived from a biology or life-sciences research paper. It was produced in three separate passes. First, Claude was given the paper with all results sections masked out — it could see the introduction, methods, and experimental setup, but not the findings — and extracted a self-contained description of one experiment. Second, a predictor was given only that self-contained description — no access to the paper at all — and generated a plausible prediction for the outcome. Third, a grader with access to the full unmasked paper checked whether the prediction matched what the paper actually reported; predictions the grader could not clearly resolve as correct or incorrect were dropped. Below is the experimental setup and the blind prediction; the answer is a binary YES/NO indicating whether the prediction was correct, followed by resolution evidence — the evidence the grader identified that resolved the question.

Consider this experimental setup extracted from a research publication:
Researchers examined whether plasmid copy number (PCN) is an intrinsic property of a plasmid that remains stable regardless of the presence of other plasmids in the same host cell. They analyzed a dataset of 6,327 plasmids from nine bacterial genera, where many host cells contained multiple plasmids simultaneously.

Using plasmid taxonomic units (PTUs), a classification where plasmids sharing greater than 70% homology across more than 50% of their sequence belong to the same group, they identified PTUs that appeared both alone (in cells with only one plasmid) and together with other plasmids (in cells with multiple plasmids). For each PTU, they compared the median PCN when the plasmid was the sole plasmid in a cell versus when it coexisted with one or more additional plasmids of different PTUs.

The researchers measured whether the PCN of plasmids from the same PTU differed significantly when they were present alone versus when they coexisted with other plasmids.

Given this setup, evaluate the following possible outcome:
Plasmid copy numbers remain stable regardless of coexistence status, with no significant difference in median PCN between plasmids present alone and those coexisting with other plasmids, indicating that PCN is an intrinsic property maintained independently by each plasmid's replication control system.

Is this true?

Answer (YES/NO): YES